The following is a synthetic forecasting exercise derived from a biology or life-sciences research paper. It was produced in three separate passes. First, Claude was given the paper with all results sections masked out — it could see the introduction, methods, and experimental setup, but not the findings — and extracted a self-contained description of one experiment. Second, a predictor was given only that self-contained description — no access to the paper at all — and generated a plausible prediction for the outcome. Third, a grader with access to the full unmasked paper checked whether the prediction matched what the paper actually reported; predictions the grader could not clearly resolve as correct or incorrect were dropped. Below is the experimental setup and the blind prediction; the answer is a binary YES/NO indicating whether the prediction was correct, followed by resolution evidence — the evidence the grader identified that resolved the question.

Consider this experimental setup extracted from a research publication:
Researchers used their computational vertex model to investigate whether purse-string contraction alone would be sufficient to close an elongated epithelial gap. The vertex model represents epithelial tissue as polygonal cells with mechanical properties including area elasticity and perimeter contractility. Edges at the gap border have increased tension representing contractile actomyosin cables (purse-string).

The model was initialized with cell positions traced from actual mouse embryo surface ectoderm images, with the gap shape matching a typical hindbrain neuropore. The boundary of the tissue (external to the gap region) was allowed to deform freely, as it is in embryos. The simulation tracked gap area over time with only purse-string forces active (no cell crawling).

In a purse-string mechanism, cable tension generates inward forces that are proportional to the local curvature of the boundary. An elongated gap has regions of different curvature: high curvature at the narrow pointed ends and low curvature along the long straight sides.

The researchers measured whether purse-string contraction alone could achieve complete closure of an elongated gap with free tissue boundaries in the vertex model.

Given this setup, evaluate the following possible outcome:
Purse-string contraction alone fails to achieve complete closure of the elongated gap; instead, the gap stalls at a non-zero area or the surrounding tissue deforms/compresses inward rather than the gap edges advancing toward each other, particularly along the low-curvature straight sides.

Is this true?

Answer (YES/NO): NO